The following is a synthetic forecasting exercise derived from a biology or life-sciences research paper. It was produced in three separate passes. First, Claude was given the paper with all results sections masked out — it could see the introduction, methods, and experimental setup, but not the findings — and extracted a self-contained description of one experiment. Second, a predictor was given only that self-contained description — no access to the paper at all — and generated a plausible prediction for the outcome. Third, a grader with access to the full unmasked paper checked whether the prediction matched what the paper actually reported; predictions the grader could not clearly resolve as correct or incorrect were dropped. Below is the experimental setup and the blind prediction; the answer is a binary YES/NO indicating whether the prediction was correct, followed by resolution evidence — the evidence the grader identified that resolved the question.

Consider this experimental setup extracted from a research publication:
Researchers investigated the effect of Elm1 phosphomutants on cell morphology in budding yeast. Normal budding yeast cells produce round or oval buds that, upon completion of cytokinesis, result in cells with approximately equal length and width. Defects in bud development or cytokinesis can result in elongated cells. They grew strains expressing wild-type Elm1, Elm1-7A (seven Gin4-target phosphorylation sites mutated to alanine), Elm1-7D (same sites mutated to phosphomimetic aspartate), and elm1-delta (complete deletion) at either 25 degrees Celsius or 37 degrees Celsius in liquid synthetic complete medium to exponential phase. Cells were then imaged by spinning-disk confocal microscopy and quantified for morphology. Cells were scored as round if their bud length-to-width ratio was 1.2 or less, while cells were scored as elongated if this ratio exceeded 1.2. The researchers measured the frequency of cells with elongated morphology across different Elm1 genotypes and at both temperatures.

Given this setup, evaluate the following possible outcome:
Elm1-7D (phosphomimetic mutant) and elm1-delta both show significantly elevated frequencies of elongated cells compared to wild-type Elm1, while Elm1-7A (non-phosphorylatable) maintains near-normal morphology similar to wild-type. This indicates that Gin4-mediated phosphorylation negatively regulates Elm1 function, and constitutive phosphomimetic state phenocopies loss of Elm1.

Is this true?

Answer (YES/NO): NO